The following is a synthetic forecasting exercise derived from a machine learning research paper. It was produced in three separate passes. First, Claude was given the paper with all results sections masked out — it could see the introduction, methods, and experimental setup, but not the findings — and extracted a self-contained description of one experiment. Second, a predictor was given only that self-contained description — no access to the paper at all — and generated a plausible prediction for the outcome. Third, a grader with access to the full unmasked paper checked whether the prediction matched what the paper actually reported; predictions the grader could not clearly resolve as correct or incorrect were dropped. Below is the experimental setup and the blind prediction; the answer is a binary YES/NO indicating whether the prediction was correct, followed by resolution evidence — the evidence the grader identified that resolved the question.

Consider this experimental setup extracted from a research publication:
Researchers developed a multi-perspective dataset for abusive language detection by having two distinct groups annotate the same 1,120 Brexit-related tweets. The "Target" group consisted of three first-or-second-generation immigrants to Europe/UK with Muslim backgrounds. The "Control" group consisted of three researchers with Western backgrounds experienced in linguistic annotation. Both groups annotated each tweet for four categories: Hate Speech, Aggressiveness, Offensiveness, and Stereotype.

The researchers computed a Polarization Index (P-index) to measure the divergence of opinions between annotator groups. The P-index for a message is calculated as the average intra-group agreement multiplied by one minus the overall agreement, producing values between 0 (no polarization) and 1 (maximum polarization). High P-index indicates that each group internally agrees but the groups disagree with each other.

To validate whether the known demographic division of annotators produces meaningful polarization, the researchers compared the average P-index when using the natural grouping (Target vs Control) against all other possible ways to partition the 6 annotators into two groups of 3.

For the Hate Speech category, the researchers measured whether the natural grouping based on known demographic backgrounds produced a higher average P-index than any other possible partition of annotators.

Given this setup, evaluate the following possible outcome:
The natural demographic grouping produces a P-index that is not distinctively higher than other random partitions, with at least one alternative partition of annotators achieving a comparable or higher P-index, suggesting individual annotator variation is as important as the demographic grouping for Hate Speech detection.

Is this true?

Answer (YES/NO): NO